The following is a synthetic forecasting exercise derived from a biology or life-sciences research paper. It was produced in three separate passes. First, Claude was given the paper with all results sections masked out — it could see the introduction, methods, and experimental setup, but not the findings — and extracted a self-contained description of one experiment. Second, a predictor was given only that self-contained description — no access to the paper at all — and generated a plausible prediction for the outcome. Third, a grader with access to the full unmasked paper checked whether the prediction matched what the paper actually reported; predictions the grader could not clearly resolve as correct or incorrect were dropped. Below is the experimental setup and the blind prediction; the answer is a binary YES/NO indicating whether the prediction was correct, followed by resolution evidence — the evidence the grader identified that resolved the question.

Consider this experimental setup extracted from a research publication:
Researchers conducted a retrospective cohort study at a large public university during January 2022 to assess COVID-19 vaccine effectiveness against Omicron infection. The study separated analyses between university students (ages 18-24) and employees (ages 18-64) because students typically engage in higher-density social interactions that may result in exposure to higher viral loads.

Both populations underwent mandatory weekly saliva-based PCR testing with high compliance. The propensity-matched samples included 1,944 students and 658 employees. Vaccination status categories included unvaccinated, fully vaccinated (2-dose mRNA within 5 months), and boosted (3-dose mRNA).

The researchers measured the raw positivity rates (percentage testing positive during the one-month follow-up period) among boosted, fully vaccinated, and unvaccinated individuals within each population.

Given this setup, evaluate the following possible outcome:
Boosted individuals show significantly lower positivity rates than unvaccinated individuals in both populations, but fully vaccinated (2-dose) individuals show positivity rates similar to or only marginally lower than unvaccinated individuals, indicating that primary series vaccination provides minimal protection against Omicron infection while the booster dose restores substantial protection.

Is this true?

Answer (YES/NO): NO